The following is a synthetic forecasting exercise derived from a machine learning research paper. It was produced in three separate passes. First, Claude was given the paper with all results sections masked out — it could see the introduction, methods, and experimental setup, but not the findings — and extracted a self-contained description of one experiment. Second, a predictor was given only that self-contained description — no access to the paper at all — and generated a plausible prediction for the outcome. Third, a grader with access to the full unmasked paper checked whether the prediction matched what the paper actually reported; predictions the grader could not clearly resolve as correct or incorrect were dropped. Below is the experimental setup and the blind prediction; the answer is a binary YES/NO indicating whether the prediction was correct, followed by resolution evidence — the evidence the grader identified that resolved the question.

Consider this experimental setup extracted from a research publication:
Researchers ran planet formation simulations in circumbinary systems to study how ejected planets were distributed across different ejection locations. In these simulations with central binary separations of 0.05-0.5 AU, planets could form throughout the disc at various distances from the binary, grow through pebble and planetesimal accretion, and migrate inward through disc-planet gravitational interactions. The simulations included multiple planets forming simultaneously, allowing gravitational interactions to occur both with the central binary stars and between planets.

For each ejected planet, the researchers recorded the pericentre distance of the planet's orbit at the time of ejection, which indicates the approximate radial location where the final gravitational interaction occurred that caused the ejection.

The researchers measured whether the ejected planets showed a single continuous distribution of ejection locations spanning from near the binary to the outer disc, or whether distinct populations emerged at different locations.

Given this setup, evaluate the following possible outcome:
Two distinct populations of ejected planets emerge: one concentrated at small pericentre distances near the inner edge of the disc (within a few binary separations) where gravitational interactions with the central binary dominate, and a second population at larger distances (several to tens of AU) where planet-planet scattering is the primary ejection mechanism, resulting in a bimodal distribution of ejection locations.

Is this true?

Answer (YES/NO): YES